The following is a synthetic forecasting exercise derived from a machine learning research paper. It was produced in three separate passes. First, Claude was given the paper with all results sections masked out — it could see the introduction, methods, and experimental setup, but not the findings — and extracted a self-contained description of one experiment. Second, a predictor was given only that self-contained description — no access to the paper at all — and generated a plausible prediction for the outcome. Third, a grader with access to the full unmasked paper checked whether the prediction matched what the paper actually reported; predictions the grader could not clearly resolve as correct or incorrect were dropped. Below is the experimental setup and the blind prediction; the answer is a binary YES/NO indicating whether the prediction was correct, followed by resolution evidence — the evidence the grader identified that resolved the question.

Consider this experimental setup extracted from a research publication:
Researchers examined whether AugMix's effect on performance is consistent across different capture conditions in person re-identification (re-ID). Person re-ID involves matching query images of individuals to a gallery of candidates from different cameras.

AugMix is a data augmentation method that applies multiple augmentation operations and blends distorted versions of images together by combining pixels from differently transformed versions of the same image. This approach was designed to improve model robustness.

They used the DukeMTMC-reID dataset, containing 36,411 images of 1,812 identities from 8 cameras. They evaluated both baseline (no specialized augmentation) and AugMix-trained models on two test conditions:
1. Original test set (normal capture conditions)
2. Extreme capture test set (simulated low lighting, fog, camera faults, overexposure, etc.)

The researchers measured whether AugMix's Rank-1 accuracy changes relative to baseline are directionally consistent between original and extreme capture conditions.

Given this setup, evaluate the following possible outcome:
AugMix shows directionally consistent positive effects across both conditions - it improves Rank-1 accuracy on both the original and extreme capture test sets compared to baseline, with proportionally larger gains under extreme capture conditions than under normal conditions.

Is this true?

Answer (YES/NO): NO